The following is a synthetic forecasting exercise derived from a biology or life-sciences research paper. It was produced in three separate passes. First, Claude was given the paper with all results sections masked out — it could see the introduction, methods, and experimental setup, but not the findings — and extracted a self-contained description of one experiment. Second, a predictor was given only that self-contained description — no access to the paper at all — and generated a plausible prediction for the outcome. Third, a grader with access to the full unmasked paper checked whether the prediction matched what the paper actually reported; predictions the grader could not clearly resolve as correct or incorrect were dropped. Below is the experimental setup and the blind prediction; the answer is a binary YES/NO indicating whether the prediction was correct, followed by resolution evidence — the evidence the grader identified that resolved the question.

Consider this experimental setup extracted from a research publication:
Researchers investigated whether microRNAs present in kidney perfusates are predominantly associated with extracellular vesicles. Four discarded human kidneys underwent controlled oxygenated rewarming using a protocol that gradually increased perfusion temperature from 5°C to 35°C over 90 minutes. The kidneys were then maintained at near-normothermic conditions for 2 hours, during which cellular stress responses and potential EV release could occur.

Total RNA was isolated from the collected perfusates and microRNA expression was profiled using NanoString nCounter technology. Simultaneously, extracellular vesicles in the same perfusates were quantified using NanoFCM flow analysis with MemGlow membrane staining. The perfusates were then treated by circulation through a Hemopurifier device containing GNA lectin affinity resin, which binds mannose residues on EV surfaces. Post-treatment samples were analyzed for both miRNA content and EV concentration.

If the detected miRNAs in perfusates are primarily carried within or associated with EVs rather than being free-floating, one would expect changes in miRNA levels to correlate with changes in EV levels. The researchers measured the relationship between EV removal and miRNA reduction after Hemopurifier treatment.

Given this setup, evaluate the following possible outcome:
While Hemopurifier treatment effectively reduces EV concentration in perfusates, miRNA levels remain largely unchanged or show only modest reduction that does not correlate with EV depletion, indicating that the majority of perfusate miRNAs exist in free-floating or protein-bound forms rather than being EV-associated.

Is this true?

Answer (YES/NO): NO